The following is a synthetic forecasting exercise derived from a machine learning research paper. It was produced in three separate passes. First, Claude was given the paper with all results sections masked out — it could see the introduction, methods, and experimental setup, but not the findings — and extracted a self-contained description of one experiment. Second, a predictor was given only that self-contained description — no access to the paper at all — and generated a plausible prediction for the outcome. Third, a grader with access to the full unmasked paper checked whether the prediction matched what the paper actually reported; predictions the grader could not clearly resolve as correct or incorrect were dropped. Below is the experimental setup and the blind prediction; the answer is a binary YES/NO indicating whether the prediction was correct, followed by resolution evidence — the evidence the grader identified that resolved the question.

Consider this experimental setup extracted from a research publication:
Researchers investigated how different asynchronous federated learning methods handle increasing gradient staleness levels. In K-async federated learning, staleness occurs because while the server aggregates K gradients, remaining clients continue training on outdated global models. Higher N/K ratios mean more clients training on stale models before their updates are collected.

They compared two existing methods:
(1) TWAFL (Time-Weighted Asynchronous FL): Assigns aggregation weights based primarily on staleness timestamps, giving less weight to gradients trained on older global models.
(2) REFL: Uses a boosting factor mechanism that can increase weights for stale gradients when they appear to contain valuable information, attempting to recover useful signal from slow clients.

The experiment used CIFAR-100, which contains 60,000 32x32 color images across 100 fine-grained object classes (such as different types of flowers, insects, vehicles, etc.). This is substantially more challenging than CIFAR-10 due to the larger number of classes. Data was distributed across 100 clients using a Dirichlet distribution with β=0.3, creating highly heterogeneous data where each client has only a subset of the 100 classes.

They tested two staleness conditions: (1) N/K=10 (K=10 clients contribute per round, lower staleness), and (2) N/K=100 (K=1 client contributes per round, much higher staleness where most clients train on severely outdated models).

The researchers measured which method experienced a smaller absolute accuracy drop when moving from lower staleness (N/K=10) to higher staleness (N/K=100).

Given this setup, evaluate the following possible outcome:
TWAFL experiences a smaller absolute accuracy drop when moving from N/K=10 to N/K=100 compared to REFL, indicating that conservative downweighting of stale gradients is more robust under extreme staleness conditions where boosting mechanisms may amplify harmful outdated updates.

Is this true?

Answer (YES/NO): NO